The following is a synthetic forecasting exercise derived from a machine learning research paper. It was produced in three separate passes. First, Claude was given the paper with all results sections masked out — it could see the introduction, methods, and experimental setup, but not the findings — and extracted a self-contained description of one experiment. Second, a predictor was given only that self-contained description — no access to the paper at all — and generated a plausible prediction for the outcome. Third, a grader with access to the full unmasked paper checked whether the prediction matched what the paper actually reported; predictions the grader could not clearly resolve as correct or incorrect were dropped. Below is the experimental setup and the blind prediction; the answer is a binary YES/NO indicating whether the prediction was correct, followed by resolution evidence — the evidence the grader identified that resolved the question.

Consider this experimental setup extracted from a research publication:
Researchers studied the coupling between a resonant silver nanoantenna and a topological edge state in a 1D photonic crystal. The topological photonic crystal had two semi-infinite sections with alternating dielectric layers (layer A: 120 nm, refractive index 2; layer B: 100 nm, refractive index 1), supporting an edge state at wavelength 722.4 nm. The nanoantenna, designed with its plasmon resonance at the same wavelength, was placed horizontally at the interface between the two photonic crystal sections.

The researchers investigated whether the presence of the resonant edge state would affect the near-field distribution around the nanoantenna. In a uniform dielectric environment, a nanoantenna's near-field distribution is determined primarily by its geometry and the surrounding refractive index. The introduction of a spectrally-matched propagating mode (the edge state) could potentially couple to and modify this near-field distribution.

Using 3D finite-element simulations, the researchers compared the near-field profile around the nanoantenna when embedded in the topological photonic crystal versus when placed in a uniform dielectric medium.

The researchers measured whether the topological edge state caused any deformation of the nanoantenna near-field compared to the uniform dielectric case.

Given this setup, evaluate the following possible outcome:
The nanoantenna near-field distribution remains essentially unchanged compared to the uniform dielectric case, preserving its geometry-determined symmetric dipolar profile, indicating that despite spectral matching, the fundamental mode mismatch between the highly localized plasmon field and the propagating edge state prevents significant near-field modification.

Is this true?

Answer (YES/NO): NO